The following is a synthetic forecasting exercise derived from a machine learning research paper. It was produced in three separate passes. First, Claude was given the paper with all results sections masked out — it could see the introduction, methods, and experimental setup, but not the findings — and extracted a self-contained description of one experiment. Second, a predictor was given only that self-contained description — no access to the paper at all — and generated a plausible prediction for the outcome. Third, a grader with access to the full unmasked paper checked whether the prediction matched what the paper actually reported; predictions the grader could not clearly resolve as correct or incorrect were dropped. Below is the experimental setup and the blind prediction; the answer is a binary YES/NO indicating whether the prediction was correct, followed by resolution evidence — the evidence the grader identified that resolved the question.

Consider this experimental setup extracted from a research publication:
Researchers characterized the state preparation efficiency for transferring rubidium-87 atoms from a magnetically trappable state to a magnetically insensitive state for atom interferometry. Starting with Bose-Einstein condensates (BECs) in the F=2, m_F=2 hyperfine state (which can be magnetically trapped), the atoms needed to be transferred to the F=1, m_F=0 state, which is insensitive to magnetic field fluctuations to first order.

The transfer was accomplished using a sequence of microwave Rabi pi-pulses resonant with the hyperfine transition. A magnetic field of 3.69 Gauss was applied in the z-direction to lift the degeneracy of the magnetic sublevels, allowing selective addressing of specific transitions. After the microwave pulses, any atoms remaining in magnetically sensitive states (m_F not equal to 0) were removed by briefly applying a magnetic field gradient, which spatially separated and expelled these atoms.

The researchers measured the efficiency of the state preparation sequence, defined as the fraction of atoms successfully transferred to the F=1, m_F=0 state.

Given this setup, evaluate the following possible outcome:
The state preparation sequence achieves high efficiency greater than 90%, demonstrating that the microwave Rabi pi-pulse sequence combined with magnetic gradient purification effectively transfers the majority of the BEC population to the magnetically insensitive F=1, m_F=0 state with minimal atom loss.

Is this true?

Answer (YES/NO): YES